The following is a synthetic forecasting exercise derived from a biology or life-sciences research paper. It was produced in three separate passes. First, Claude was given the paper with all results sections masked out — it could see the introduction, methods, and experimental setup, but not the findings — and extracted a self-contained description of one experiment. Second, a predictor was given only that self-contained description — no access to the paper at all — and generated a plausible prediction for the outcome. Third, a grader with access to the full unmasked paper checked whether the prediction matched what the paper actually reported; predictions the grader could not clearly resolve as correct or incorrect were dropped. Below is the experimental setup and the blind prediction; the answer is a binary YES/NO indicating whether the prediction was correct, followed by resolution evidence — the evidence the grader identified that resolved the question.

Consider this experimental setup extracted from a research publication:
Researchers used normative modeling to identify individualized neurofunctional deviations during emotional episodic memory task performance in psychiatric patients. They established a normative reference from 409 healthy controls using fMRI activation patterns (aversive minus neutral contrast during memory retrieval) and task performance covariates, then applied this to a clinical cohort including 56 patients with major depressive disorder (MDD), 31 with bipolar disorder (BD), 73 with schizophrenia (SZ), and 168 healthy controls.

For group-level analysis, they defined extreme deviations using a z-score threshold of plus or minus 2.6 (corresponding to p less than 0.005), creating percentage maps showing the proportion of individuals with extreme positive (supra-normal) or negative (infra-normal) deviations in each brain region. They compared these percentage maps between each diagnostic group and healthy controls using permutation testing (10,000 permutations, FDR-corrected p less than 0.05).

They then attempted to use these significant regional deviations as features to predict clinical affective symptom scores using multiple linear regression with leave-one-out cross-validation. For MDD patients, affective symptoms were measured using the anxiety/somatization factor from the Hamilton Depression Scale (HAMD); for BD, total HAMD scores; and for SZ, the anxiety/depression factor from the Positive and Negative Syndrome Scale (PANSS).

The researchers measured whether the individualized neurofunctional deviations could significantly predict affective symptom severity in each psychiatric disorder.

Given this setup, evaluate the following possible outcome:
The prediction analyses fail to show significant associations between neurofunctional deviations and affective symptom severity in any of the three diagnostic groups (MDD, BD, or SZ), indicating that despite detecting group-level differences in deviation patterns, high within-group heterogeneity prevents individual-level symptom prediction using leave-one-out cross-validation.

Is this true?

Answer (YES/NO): NO